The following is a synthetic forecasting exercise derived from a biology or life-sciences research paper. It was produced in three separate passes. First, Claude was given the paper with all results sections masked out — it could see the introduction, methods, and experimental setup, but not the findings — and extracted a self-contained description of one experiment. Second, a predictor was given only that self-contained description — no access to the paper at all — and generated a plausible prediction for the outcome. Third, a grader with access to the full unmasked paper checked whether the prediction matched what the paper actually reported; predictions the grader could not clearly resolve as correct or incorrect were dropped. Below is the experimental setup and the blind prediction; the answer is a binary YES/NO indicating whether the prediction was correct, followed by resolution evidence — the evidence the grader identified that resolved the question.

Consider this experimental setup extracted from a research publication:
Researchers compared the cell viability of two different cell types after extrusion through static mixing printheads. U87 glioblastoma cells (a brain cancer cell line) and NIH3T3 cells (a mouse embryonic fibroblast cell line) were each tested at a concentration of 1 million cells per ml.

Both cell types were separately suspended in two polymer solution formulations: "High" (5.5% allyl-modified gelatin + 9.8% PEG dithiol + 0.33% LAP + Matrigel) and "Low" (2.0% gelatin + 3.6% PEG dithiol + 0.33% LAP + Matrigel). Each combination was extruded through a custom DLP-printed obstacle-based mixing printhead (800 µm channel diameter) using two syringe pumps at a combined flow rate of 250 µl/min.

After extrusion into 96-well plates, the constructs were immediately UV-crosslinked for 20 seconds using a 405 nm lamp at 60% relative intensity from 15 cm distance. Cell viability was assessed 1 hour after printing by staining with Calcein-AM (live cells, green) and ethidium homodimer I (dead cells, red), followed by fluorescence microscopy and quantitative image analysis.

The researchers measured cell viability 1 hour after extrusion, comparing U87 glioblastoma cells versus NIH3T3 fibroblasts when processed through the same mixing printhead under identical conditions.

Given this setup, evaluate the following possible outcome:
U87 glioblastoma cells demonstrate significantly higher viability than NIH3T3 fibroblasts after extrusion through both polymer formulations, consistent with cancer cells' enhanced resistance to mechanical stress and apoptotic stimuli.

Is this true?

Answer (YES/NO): NO